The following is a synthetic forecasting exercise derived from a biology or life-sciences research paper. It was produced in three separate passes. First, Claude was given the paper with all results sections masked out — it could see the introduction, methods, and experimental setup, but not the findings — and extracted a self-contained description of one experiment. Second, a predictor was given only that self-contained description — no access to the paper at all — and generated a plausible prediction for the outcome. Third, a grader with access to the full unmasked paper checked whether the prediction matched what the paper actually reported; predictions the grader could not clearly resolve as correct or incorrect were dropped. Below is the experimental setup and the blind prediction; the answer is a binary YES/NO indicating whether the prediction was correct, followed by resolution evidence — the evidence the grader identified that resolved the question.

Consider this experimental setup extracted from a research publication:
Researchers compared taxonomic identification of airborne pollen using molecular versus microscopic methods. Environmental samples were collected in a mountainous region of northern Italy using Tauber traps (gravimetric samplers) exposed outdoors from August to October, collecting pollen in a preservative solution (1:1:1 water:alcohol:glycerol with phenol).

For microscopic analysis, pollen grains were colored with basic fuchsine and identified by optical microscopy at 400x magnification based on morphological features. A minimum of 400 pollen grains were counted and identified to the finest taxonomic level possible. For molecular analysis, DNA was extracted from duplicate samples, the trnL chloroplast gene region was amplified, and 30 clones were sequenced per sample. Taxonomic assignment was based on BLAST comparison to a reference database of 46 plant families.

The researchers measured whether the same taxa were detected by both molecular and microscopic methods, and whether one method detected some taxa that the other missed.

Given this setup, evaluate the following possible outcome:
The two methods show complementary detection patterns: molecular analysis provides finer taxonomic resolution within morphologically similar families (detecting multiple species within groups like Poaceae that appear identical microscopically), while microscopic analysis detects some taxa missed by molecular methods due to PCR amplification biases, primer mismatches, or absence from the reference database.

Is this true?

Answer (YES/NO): NO